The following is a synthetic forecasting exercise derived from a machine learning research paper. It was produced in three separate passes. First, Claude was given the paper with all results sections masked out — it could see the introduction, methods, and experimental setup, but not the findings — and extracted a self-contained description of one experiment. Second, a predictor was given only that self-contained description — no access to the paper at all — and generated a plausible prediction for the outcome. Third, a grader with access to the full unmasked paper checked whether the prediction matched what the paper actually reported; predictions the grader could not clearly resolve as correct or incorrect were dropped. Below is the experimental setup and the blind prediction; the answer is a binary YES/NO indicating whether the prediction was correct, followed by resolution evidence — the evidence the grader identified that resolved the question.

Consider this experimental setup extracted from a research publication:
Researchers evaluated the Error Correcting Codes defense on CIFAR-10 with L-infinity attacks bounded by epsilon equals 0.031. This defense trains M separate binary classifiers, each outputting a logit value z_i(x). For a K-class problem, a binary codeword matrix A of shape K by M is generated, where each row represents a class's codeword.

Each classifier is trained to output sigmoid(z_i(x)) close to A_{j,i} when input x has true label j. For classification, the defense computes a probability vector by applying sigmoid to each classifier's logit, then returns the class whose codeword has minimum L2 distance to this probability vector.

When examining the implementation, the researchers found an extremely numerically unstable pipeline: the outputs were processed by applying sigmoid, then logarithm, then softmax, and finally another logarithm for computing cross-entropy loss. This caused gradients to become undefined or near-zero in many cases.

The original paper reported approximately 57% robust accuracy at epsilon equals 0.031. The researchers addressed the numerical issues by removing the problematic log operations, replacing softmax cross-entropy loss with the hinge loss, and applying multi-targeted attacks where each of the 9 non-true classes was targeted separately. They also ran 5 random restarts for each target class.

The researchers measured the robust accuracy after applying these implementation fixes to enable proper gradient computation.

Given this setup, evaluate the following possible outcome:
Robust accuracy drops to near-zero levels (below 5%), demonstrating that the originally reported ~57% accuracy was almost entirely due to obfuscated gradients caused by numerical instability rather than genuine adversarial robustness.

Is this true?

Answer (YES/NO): YES